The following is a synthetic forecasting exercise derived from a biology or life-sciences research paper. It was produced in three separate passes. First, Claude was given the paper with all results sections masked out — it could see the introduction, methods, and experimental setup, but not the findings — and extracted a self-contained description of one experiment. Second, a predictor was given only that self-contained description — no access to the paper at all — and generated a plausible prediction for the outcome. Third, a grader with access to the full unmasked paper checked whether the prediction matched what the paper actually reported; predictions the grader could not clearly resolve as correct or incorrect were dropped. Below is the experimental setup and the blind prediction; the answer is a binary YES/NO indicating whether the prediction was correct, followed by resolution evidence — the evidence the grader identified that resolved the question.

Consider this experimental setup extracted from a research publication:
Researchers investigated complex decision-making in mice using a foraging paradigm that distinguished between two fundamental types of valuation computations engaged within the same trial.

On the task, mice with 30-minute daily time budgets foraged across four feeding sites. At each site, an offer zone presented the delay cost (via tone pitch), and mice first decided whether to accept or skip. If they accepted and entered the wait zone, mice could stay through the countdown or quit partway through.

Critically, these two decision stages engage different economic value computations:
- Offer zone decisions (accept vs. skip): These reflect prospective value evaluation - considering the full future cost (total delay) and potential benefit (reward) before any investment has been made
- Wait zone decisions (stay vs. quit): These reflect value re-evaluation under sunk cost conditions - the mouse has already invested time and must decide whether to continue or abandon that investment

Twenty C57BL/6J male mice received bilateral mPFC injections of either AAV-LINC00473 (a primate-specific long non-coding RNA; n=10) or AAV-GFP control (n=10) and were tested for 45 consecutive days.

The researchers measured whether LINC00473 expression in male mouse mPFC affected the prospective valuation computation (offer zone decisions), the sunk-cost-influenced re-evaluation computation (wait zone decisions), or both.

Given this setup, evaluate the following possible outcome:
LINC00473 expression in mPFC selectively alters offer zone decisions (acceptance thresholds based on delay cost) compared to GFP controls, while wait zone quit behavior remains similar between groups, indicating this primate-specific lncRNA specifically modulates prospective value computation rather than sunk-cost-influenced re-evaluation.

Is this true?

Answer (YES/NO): NO